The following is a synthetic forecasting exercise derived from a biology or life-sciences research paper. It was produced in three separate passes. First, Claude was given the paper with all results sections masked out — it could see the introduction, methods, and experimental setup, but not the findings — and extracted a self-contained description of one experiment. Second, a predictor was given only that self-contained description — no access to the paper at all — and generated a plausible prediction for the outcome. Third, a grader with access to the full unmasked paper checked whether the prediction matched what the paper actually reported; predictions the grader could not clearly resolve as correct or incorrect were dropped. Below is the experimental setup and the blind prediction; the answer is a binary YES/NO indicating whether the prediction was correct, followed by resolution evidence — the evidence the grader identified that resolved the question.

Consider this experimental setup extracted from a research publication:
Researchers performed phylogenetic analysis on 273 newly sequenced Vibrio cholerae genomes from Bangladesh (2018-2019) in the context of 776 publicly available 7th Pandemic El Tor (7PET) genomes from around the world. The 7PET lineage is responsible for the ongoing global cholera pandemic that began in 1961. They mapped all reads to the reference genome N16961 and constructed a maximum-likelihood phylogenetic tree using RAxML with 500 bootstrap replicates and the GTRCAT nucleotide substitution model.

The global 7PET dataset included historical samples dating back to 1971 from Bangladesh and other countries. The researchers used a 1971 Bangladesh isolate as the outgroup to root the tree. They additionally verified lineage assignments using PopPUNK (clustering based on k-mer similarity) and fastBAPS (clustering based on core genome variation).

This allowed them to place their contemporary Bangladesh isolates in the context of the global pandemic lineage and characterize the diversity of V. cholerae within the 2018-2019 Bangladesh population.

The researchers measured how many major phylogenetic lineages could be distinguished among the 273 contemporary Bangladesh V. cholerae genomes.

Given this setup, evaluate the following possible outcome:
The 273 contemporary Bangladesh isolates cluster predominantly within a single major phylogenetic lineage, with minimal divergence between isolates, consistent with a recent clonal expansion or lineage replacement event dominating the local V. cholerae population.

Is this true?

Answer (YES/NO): NO